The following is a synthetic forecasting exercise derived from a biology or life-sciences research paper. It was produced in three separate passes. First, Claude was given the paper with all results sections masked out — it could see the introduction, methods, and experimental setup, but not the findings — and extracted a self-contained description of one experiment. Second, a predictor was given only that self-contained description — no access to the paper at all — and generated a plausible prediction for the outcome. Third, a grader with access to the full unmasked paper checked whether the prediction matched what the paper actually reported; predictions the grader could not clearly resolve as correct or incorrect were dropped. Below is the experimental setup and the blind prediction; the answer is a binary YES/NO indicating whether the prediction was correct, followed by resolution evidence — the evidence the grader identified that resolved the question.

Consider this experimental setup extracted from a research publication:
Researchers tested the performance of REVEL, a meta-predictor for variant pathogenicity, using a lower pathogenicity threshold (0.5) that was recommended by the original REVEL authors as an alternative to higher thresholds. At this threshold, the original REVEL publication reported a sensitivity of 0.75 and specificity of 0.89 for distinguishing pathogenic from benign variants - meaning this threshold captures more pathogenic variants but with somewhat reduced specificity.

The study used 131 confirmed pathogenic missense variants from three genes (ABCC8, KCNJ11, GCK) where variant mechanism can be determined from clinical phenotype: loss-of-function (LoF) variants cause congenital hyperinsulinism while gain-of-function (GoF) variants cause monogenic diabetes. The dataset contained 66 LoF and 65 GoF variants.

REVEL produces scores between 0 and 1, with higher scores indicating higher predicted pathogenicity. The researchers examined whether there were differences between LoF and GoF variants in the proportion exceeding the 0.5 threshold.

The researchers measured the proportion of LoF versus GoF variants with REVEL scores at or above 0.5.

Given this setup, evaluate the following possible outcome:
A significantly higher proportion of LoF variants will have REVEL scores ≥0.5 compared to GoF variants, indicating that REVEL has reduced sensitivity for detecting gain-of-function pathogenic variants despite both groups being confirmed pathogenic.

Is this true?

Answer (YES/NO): NO